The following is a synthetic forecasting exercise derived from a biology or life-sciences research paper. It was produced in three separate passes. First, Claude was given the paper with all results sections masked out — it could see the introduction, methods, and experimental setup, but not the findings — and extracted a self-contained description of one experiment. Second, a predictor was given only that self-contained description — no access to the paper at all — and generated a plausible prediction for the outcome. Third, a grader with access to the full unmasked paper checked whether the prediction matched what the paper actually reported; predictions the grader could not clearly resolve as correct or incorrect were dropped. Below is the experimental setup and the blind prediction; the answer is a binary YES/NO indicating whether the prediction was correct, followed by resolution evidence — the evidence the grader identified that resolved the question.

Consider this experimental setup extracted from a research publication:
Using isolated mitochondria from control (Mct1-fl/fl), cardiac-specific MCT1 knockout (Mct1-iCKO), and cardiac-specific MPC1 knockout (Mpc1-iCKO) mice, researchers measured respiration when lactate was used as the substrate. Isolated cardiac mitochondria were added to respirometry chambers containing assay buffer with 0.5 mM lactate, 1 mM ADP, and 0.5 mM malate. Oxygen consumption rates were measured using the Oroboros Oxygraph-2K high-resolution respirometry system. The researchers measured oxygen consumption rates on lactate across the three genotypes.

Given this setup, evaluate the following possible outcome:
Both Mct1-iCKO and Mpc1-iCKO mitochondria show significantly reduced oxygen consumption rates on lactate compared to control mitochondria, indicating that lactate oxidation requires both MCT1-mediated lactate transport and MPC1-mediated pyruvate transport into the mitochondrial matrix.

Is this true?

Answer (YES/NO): NO